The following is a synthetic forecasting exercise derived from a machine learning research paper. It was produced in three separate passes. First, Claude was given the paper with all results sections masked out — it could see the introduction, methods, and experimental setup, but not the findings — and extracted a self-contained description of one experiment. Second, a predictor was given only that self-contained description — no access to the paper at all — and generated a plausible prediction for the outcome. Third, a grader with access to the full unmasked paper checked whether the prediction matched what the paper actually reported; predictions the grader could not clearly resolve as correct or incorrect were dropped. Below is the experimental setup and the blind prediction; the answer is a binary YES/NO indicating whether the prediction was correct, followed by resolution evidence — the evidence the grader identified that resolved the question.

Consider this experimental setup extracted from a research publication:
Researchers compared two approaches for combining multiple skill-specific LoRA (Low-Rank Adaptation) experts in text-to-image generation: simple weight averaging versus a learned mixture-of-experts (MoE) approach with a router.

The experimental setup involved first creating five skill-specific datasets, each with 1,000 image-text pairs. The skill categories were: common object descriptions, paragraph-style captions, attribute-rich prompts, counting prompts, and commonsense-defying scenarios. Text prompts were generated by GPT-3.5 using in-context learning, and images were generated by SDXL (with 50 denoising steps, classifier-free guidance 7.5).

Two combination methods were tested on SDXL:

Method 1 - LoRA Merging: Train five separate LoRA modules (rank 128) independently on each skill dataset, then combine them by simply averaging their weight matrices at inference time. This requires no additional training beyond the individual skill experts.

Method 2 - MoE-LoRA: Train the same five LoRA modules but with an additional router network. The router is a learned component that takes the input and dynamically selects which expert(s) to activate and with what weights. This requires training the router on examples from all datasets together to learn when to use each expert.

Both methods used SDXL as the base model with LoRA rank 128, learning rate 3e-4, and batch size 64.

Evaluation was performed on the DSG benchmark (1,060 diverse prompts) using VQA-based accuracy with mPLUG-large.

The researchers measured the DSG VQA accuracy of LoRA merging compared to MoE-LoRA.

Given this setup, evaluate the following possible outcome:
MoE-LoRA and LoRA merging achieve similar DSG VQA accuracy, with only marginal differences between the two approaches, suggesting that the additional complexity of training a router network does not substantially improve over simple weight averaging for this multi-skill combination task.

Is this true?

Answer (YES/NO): YES